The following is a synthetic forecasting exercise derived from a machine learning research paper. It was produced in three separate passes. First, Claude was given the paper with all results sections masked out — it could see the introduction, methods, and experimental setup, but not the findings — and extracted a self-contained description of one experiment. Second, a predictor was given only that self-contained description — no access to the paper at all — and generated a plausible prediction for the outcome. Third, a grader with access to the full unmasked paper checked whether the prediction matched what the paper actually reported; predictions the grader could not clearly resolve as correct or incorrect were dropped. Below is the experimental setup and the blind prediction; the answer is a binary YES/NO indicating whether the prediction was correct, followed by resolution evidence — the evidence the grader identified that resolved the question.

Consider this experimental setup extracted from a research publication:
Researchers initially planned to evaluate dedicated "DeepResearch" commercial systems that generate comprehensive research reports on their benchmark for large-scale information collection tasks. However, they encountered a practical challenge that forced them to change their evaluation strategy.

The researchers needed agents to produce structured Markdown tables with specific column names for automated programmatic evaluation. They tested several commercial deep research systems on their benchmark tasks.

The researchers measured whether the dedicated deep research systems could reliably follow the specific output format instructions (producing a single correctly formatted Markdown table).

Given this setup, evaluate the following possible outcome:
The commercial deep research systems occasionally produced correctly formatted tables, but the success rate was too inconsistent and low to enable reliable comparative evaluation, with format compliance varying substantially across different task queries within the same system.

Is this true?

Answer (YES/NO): NO